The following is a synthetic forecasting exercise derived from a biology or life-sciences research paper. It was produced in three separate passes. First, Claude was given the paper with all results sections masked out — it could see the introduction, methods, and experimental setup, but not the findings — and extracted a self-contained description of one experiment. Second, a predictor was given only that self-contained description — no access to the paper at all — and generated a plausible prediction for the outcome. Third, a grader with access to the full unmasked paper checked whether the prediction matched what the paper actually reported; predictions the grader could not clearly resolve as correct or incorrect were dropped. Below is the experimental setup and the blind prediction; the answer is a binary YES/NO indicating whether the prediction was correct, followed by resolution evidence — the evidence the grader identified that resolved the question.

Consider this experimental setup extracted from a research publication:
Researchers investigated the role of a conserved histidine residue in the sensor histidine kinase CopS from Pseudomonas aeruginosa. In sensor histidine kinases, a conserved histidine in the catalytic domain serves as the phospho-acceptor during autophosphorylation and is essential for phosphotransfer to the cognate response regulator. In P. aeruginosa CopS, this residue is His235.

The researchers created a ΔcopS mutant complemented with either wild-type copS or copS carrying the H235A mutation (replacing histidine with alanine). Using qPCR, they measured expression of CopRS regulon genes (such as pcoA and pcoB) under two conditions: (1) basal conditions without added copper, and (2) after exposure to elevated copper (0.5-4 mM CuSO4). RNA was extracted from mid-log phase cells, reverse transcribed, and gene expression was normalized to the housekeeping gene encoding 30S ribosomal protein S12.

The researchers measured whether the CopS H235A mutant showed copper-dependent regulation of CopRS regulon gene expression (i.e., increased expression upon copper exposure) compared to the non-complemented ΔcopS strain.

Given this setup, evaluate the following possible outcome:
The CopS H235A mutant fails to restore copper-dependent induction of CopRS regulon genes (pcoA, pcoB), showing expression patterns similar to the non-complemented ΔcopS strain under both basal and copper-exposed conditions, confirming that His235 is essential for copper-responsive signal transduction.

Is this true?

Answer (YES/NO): NO